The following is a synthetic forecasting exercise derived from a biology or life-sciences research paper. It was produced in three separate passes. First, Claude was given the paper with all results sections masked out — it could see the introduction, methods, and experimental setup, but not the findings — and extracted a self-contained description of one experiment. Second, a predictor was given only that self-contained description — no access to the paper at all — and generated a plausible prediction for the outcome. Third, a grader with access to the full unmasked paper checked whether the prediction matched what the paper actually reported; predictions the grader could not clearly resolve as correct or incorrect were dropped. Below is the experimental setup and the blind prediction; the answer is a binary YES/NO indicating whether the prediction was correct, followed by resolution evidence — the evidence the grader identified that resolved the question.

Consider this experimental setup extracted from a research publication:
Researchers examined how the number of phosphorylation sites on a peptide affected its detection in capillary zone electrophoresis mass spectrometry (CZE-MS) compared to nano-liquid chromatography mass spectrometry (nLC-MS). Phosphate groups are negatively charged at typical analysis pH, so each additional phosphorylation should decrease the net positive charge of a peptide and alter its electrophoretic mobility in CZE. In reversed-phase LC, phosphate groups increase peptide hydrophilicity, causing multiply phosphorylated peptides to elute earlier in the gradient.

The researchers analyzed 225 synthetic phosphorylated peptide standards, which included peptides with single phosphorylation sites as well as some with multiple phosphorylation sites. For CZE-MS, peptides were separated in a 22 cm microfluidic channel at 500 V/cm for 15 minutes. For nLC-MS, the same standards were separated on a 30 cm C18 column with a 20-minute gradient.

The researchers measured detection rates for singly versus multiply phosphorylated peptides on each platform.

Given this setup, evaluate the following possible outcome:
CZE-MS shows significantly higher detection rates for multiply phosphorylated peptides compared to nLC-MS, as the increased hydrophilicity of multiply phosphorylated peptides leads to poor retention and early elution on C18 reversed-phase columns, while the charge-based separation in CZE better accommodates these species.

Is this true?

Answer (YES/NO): YES